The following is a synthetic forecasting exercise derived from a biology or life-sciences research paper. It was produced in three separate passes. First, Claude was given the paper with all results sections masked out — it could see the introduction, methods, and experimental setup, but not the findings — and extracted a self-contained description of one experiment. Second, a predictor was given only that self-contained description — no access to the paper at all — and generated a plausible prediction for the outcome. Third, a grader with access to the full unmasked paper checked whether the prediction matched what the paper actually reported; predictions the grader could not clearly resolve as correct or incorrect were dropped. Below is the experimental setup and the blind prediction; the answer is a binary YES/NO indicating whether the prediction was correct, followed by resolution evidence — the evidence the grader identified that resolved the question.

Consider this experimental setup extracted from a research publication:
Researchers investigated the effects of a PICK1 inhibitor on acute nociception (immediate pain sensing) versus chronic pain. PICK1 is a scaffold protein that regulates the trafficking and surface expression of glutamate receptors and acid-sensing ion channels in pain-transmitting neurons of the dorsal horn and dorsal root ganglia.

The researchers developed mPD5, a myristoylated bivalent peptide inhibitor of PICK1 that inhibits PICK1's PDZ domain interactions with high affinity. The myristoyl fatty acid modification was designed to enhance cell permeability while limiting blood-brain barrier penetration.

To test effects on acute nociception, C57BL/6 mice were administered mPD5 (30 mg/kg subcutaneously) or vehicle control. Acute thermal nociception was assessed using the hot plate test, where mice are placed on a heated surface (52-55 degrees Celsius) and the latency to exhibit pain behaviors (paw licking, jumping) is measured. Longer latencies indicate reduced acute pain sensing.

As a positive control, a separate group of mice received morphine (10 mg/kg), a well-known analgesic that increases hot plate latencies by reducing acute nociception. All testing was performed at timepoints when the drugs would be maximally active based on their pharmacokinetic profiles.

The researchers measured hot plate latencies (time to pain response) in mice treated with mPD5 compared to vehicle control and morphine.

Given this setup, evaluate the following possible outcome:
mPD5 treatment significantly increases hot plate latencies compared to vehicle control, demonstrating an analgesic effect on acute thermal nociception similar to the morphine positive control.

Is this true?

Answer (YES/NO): NO